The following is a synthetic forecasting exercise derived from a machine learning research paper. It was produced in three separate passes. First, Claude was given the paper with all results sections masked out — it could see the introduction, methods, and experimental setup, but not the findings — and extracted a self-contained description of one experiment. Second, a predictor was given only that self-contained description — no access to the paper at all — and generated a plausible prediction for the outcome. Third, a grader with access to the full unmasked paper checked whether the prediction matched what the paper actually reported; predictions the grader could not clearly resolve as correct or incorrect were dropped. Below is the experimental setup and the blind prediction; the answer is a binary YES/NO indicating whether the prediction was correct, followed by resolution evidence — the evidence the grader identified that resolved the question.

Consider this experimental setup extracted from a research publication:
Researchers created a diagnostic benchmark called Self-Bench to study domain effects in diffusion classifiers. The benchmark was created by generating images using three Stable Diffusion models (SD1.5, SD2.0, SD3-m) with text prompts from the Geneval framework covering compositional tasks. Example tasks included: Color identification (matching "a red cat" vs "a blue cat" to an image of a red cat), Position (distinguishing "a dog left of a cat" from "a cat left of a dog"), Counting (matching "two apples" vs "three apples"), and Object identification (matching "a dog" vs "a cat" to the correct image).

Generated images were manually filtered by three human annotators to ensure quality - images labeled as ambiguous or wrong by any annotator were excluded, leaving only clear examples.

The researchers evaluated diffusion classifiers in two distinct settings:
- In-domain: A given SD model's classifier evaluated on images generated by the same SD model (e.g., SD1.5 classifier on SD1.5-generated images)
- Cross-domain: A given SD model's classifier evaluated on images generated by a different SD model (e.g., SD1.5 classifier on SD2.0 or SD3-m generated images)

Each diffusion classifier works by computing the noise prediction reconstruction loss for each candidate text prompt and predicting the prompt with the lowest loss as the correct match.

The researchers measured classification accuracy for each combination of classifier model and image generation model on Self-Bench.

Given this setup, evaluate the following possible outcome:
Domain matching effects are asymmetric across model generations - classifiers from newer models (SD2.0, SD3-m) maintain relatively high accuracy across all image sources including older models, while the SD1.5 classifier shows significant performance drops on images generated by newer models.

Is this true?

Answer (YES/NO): NO